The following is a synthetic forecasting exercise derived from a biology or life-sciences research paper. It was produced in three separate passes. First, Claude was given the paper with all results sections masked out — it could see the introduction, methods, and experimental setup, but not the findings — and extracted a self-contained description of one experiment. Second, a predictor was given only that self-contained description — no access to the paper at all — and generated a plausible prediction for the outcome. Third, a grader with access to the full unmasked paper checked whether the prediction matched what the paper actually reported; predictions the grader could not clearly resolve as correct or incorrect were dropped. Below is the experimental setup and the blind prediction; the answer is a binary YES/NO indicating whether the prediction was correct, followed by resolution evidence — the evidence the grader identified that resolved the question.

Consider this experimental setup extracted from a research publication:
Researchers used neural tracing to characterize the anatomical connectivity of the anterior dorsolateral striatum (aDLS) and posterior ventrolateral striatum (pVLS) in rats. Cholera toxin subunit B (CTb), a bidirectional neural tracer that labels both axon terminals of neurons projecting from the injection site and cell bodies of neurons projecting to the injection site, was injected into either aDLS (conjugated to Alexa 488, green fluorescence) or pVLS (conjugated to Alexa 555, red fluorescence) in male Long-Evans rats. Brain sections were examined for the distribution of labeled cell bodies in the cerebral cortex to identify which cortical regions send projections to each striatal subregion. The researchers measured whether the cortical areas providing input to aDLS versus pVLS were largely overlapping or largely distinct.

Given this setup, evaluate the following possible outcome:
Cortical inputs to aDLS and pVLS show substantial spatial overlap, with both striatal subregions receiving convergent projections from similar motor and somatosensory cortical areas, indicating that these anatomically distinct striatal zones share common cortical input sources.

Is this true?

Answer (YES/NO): NO